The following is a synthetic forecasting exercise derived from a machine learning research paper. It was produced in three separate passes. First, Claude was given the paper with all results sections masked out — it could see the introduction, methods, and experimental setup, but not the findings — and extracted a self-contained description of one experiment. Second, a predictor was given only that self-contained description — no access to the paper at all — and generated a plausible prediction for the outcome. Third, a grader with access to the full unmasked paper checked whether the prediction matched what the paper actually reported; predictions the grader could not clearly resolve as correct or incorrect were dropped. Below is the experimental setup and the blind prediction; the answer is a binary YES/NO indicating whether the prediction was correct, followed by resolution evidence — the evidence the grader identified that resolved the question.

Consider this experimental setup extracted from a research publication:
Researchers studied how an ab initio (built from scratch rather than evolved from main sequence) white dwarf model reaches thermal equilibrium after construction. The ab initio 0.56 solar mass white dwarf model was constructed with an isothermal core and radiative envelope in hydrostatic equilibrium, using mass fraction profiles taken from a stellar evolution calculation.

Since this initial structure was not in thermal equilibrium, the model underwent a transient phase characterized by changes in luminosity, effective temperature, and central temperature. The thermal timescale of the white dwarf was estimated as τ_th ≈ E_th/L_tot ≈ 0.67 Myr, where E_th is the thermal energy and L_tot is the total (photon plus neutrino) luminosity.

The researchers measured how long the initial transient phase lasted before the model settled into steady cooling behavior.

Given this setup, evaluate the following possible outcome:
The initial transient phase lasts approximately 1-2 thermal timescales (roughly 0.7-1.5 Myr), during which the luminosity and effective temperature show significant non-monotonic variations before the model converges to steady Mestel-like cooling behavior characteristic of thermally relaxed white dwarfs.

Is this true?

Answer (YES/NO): YES